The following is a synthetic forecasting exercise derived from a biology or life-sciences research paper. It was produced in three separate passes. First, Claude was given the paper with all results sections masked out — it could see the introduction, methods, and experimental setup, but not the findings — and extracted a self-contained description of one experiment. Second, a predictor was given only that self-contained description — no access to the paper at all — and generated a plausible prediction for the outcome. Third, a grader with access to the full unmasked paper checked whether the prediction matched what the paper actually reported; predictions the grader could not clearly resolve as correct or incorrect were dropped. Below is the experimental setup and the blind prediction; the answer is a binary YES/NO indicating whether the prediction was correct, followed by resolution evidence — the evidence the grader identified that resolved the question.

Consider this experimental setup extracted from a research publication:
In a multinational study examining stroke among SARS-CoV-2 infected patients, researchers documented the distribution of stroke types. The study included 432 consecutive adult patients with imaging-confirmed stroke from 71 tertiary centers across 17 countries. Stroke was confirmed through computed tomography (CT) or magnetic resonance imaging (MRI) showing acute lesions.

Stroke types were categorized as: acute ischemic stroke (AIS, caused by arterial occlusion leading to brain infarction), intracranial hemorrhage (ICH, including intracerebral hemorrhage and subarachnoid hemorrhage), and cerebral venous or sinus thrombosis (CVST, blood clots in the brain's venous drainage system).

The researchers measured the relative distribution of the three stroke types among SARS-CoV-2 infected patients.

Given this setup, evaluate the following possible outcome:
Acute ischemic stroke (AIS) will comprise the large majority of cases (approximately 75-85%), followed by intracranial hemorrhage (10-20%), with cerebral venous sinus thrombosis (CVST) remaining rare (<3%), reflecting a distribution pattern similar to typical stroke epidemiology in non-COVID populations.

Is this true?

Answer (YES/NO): NO